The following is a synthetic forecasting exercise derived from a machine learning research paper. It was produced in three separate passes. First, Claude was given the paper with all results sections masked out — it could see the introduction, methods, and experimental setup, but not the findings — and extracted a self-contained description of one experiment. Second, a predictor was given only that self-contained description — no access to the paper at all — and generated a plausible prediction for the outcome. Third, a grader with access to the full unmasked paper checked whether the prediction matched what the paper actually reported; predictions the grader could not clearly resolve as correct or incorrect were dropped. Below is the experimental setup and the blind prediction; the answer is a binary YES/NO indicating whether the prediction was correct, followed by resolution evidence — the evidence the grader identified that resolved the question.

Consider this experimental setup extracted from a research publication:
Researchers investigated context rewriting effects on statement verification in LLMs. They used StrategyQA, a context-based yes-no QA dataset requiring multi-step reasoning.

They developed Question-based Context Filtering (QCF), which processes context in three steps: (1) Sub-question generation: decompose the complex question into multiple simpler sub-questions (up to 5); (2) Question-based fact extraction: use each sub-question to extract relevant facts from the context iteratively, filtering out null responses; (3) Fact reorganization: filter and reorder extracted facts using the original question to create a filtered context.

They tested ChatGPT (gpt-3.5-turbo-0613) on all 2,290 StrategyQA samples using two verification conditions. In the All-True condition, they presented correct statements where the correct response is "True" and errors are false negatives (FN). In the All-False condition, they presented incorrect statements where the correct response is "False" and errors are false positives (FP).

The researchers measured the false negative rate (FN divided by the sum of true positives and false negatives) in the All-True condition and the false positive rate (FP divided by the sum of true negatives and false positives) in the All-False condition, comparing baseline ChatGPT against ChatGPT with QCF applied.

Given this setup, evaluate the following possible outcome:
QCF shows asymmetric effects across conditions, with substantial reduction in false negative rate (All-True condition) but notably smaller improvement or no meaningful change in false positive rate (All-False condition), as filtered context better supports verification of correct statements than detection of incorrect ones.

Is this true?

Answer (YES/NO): NO